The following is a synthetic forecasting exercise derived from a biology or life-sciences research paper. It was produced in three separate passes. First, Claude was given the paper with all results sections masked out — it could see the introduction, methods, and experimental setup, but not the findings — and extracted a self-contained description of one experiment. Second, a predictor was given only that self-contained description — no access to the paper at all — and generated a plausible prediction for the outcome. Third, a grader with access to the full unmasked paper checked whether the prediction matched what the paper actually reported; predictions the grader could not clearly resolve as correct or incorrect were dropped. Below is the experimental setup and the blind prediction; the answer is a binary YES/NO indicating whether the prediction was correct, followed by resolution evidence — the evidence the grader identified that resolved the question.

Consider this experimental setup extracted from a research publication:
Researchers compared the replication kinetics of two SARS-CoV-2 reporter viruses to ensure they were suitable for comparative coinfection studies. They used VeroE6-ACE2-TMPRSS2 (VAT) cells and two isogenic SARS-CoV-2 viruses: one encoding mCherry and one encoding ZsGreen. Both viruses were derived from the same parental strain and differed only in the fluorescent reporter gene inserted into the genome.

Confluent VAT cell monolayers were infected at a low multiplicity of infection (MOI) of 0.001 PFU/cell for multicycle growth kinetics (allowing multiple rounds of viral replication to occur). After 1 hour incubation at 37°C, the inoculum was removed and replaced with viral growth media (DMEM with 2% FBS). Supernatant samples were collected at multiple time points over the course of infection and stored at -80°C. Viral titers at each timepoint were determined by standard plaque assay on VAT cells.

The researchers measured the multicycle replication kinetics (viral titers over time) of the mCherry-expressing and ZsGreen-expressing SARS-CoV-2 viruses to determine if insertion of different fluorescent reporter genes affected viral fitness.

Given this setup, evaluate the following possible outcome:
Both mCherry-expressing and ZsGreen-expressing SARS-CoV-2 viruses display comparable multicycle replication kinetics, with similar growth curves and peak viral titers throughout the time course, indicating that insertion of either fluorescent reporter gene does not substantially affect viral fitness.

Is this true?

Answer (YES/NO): YES